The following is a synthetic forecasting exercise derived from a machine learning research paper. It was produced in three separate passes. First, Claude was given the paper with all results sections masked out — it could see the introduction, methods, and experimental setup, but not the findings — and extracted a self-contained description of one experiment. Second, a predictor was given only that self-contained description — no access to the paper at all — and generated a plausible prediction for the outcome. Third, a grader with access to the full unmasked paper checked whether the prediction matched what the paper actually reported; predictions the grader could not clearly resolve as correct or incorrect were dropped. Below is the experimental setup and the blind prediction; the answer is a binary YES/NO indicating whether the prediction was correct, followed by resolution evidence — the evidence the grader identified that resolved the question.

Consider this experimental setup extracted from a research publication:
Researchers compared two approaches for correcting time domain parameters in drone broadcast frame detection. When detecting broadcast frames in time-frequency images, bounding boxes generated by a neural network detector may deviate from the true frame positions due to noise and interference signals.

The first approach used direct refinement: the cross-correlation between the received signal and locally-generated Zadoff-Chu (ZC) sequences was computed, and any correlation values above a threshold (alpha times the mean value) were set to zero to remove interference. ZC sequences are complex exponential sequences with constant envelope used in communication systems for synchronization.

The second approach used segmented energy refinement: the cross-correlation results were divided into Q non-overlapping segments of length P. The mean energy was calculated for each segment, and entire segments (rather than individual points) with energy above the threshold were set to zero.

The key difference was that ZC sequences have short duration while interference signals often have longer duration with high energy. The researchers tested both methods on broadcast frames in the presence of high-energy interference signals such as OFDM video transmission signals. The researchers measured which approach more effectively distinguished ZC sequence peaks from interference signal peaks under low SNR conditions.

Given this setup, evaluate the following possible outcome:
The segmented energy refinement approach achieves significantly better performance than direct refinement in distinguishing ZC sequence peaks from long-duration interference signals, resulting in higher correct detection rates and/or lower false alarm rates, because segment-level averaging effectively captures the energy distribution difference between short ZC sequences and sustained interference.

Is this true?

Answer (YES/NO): YES